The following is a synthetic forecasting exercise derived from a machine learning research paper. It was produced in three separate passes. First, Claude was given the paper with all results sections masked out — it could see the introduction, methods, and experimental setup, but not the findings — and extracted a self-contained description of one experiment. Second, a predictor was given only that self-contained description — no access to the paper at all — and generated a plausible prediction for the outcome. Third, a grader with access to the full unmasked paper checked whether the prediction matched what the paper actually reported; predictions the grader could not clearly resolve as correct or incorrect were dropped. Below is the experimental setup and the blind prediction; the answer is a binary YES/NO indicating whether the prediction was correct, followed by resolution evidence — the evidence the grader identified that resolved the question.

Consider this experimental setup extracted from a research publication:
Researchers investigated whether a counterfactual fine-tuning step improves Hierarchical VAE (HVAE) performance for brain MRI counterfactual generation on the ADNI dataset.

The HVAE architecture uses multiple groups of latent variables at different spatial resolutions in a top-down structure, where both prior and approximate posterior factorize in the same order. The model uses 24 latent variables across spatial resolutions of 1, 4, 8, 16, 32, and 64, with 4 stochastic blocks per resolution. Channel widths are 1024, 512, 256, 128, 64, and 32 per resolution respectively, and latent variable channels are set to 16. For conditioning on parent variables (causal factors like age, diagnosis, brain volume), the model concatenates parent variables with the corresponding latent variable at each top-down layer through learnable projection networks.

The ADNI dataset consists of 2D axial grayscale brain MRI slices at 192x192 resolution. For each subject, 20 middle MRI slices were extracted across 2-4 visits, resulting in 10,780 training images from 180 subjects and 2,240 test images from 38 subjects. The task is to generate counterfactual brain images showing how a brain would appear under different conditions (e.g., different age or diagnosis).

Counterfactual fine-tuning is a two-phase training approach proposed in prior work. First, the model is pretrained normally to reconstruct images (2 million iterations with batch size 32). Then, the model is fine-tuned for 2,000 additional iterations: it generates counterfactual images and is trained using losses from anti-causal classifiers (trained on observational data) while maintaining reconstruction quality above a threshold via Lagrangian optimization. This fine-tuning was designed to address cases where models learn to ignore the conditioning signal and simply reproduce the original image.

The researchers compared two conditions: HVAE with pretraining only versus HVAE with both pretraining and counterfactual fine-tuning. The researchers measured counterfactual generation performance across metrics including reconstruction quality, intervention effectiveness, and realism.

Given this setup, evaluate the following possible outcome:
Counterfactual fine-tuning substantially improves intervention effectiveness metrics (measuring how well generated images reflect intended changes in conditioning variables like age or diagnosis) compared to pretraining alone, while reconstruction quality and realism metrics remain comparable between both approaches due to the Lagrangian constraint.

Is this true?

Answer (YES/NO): NO